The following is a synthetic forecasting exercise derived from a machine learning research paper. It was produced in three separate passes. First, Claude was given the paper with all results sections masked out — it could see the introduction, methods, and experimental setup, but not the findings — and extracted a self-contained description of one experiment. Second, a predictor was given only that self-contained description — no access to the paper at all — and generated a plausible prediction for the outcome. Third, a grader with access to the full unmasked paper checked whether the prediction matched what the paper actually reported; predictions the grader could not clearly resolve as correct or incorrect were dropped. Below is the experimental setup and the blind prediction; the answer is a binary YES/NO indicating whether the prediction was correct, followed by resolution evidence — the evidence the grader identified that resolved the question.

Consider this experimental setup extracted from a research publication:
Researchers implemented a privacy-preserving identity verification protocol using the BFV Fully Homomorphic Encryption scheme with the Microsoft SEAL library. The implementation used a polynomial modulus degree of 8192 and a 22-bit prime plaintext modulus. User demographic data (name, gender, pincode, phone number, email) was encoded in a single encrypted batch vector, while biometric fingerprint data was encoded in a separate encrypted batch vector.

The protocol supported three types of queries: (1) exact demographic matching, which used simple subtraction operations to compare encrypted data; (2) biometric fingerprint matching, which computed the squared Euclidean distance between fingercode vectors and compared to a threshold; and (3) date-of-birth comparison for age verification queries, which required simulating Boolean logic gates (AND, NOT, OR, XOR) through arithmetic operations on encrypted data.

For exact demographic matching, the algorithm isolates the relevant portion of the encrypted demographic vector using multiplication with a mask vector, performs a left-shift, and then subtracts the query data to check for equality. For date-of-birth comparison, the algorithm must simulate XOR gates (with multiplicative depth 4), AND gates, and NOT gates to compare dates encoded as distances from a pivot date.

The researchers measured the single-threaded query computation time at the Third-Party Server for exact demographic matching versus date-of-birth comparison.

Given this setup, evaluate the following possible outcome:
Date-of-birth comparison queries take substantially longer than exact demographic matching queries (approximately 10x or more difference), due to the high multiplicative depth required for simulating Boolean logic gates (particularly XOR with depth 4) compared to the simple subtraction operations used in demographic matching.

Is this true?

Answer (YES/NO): NO